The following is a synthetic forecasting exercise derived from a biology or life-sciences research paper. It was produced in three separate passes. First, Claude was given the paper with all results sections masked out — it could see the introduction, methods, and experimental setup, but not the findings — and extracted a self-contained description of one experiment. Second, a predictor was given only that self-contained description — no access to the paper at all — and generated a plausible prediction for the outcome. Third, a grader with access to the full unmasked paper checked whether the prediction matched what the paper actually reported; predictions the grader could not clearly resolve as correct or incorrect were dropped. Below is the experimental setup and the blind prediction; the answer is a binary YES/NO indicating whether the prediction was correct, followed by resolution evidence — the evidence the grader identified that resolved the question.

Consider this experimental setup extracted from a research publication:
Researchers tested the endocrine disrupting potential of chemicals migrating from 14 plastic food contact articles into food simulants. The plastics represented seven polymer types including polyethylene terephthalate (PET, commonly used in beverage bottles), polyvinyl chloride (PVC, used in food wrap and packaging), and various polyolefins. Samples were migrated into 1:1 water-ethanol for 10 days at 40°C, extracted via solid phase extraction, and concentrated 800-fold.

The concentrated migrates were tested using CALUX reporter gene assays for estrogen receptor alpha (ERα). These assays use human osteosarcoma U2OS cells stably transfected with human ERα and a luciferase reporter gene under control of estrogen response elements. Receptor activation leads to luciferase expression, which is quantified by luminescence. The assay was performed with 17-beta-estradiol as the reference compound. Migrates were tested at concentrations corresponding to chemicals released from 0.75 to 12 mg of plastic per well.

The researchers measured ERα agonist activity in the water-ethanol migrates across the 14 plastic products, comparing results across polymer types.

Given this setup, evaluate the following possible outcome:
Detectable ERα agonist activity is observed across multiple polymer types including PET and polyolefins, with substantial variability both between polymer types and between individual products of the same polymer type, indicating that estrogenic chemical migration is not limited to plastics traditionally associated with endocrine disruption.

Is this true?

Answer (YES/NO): NO